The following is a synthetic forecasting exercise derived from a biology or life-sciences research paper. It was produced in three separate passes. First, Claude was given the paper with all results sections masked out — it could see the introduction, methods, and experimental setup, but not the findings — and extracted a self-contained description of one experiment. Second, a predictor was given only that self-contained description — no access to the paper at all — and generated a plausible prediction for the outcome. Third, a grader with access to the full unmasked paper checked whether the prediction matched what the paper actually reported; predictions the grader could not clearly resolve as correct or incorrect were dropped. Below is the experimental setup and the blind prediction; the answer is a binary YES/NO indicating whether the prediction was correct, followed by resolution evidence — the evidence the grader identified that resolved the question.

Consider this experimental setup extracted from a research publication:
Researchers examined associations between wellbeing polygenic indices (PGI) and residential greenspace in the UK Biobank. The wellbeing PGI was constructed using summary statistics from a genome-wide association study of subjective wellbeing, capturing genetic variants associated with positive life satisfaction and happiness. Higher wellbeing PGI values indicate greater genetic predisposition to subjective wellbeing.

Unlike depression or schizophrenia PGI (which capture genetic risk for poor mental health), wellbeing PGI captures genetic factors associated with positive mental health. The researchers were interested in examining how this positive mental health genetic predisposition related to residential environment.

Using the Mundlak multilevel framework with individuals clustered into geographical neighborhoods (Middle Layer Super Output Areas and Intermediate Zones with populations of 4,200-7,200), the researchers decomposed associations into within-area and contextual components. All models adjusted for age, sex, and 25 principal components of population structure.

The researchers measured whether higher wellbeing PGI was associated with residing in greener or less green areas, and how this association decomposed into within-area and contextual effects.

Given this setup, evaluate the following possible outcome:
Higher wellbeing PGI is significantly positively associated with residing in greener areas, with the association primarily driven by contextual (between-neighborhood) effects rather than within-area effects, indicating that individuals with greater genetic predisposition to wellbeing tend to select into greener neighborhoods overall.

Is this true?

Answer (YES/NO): NO